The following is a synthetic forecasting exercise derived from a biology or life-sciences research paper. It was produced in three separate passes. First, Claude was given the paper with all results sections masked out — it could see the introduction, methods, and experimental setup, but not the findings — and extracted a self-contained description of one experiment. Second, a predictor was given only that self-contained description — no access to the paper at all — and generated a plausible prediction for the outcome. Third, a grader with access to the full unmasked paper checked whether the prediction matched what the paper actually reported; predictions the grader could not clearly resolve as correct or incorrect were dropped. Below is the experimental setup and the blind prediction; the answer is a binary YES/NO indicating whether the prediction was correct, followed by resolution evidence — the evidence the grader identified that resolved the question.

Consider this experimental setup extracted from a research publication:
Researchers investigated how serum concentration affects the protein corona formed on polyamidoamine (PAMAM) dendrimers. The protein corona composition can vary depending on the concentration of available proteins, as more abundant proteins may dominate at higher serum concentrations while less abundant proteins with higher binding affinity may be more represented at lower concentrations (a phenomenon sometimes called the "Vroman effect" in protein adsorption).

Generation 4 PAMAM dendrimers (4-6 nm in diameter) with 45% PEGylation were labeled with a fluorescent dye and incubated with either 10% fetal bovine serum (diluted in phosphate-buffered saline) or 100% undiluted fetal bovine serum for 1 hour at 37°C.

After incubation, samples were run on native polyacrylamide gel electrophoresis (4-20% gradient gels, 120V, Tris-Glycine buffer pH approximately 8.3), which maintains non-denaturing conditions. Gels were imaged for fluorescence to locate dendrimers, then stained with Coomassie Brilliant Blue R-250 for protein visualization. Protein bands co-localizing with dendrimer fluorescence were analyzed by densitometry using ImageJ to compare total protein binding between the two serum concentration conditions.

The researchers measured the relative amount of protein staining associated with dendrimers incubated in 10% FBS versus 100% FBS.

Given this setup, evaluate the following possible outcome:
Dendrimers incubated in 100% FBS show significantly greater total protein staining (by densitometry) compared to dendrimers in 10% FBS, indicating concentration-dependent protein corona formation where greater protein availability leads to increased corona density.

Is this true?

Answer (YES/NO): YES